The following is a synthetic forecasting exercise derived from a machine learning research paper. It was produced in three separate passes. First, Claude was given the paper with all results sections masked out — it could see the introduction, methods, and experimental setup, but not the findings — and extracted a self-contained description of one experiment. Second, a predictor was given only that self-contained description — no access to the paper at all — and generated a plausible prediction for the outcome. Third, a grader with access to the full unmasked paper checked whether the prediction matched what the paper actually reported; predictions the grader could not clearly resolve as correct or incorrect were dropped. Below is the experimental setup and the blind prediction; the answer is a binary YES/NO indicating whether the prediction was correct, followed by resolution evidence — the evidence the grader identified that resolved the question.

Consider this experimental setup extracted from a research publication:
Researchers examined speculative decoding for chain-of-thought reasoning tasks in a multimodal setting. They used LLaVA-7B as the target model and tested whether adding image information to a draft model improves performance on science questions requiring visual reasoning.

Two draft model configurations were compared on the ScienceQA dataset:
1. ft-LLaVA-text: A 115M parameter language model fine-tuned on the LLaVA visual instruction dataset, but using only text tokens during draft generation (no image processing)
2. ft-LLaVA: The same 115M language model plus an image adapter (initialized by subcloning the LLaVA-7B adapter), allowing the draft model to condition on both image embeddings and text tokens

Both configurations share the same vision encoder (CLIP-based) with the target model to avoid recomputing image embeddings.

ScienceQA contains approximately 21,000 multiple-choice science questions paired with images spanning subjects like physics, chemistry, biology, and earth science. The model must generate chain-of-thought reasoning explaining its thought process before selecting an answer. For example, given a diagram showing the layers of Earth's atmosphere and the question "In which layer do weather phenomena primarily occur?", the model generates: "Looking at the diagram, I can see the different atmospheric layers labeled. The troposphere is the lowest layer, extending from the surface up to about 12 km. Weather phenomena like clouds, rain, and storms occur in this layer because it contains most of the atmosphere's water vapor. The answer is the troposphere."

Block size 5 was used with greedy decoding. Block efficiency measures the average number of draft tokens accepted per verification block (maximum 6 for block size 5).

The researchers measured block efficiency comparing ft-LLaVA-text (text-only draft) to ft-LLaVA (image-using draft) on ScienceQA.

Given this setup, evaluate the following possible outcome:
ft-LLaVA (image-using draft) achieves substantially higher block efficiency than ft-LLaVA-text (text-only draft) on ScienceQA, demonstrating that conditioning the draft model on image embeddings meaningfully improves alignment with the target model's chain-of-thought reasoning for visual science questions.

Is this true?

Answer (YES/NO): NO